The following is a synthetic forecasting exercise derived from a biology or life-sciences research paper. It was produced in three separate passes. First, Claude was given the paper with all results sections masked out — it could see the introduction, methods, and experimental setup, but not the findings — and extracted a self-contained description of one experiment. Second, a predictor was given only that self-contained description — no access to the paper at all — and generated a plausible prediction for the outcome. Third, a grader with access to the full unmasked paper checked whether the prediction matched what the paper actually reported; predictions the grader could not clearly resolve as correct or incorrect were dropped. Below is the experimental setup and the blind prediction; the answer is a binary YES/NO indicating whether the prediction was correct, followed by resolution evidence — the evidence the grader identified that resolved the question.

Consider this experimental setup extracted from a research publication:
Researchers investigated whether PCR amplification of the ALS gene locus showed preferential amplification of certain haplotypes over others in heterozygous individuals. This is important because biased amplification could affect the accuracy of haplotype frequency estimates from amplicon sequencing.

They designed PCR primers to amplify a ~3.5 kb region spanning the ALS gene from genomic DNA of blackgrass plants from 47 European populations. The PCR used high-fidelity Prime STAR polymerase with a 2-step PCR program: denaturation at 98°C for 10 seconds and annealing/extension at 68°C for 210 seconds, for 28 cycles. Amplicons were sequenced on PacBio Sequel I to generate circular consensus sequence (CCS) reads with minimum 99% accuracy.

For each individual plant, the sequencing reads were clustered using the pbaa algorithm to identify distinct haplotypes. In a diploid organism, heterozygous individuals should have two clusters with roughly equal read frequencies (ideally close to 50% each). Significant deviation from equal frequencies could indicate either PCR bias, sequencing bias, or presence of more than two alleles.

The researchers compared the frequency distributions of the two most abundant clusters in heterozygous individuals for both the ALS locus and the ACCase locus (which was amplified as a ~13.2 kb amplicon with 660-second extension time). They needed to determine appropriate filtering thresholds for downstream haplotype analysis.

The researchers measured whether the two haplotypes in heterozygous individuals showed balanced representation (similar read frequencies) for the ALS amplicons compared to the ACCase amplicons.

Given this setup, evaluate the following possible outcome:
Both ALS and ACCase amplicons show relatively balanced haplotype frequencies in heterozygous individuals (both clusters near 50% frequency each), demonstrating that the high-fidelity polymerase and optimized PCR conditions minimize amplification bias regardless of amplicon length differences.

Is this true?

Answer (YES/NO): NO